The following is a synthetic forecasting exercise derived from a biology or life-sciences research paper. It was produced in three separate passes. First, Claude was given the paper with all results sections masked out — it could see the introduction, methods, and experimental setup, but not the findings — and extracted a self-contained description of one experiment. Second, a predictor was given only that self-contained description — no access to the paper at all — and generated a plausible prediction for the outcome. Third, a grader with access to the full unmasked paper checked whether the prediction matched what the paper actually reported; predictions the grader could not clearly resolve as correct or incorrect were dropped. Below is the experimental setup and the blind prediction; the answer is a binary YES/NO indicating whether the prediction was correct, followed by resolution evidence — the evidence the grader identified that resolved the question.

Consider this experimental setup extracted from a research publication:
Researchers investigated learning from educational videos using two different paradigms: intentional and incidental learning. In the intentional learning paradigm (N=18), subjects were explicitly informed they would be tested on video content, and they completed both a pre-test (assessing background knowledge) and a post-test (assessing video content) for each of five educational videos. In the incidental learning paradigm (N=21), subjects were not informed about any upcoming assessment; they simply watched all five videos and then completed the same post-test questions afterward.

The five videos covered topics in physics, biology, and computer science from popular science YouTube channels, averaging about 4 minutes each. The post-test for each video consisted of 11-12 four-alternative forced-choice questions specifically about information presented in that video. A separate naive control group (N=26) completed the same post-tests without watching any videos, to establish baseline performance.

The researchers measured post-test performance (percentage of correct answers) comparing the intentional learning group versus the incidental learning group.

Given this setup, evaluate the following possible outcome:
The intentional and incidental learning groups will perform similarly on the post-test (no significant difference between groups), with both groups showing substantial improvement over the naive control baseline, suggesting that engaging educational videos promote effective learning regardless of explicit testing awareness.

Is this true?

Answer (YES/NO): YES